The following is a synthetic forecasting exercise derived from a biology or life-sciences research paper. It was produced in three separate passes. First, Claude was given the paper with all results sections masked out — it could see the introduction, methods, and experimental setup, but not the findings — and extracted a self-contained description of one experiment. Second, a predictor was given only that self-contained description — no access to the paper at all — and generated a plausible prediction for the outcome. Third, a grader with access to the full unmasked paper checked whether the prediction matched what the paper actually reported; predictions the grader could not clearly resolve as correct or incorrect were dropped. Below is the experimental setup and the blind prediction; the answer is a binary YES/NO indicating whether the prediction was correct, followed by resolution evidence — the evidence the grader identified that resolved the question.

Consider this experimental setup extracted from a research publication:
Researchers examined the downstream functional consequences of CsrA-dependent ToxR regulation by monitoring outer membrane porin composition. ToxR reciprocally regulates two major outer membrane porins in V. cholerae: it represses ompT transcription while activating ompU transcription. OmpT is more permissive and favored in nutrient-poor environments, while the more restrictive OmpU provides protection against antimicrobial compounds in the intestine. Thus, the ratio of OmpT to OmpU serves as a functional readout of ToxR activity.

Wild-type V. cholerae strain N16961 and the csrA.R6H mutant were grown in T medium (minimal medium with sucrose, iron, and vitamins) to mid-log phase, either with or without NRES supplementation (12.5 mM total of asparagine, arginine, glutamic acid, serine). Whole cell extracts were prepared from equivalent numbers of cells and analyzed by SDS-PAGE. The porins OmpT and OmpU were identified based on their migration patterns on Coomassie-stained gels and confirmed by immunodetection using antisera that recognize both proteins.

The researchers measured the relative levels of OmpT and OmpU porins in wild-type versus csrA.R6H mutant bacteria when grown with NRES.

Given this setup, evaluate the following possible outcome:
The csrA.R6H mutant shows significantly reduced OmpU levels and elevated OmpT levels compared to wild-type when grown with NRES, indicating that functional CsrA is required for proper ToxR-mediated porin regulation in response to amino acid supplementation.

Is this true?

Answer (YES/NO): YES